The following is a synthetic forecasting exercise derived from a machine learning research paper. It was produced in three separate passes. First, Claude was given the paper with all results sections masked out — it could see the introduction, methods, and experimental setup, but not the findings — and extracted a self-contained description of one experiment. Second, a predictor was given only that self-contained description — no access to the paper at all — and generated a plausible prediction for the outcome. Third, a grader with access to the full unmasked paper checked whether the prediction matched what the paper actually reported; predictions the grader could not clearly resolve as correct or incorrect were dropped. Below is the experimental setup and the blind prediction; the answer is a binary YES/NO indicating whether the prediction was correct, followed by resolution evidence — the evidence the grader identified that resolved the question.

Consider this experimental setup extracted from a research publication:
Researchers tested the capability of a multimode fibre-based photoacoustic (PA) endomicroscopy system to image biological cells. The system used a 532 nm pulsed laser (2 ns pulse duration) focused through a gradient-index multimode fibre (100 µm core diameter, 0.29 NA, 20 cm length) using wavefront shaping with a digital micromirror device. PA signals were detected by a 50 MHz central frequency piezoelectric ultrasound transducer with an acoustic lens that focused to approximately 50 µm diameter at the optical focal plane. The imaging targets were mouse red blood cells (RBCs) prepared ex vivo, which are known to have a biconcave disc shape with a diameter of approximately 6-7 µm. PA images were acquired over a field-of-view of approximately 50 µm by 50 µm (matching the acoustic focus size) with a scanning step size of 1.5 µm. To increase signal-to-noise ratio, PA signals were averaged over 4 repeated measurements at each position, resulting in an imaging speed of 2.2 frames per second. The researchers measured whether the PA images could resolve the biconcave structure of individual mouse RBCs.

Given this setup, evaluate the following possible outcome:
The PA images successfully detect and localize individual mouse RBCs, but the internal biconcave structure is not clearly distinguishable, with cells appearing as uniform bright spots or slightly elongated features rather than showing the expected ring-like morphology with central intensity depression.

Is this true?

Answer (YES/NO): NO